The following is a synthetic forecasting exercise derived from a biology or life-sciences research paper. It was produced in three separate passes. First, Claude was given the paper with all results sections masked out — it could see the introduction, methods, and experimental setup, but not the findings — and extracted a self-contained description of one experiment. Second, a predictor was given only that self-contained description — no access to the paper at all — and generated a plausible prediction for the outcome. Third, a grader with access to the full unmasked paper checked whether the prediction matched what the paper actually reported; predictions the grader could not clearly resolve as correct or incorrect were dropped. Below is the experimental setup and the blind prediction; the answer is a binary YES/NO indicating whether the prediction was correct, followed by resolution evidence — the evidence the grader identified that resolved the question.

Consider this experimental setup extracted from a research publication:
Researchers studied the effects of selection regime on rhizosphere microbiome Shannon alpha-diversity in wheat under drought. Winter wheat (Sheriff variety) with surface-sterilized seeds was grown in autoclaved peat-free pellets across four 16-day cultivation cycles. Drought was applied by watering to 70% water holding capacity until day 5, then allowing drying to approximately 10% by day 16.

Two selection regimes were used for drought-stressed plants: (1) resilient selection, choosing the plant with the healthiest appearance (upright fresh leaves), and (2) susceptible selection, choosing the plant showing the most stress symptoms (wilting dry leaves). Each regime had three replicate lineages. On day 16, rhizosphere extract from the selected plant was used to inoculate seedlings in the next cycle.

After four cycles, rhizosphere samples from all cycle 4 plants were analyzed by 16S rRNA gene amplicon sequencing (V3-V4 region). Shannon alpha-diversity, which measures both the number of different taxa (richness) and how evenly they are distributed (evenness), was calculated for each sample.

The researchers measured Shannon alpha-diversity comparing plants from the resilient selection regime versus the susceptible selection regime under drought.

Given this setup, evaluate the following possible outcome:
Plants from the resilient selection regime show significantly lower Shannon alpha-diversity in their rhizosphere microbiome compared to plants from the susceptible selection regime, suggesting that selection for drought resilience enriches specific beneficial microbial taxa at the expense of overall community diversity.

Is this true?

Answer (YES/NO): NO